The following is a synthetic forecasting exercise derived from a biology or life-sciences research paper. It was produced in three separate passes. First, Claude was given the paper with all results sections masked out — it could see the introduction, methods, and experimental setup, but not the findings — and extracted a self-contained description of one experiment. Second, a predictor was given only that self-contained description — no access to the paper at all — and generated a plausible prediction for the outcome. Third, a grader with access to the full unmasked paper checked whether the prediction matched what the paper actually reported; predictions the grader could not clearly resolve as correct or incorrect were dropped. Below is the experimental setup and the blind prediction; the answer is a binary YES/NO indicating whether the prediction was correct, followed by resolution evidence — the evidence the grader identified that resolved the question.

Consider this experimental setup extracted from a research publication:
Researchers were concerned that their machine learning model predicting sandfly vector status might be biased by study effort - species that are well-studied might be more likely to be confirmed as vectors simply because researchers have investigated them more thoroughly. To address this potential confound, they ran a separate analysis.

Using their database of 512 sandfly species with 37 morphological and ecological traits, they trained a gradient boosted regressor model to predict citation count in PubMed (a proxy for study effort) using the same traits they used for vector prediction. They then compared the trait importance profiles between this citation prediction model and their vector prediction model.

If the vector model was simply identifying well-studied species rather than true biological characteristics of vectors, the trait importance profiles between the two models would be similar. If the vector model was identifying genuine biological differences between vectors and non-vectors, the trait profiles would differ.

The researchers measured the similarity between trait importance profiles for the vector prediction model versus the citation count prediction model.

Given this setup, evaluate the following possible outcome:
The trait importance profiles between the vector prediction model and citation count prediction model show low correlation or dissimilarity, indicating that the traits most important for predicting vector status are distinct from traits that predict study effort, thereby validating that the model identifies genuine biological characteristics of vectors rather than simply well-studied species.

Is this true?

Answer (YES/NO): YES